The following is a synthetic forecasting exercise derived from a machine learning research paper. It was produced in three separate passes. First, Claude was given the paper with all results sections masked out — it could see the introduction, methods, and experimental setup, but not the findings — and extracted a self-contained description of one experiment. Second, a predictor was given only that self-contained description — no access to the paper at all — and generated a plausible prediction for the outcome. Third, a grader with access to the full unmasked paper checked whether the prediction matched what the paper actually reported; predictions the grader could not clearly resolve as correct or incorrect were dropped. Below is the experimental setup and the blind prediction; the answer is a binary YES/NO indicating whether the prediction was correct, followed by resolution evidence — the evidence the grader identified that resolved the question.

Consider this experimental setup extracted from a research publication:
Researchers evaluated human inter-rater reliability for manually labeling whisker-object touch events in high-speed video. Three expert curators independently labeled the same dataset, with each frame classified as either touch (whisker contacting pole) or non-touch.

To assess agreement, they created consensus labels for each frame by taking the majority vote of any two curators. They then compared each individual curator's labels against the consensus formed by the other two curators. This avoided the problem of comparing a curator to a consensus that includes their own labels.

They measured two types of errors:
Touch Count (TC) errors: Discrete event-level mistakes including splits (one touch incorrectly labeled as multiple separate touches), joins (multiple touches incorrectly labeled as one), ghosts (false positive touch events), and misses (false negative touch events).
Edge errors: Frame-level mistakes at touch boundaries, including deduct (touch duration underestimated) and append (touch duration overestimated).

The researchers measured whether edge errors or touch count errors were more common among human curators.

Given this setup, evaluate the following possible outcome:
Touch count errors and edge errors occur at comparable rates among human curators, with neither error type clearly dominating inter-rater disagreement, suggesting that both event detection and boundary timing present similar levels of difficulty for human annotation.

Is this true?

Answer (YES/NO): NO